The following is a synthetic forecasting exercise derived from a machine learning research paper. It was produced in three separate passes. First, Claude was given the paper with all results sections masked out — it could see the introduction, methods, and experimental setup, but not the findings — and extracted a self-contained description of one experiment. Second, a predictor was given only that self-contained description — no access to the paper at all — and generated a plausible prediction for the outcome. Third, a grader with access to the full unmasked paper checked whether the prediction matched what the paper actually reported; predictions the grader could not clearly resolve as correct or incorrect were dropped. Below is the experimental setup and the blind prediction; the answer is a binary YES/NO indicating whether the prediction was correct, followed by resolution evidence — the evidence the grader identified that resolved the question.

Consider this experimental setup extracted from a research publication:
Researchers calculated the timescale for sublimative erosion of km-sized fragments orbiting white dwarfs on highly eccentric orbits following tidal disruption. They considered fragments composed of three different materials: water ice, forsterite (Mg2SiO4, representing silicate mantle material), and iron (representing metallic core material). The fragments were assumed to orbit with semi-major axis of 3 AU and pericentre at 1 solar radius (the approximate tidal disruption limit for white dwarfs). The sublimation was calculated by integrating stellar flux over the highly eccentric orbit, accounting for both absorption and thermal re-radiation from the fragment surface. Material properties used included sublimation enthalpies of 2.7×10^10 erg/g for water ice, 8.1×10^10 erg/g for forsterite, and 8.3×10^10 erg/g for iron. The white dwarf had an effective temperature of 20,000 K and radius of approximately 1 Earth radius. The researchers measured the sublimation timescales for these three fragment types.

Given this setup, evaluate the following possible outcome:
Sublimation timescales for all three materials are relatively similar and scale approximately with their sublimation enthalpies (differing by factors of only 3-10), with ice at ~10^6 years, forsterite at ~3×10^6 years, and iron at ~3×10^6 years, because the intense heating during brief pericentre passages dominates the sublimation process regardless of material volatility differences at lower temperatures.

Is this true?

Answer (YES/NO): NO